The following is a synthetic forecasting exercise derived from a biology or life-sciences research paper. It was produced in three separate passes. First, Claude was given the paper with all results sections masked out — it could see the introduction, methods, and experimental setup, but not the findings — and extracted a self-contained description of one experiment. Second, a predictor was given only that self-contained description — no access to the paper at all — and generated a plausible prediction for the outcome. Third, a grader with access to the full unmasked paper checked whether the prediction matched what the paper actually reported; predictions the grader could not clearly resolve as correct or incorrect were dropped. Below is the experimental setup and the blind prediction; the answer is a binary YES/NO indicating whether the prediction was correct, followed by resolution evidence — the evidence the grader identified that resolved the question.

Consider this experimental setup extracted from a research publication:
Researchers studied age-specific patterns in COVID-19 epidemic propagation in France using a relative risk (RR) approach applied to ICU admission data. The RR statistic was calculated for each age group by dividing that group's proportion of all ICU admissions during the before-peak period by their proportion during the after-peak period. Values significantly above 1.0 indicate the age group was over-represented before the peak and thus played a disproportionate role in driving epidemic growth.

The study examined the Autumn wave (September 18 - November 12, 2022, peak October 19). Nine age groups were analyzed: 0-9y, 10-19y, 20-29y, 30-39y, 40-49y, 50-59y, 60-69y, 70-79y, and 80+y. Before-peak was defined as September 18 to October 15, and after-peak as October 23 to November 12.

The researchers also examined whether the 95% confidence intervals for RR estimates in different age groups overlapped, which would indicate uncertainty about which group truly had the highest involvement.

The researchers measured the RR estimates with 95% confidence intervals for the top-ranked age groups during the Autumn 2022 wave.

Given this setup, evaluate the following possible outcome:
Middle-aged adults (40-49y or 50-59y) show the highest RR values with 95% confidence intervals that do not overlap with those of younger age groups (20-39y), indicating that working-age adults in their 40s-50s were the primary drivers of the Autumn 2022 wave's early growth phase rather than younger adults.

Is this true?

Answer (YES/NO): NO